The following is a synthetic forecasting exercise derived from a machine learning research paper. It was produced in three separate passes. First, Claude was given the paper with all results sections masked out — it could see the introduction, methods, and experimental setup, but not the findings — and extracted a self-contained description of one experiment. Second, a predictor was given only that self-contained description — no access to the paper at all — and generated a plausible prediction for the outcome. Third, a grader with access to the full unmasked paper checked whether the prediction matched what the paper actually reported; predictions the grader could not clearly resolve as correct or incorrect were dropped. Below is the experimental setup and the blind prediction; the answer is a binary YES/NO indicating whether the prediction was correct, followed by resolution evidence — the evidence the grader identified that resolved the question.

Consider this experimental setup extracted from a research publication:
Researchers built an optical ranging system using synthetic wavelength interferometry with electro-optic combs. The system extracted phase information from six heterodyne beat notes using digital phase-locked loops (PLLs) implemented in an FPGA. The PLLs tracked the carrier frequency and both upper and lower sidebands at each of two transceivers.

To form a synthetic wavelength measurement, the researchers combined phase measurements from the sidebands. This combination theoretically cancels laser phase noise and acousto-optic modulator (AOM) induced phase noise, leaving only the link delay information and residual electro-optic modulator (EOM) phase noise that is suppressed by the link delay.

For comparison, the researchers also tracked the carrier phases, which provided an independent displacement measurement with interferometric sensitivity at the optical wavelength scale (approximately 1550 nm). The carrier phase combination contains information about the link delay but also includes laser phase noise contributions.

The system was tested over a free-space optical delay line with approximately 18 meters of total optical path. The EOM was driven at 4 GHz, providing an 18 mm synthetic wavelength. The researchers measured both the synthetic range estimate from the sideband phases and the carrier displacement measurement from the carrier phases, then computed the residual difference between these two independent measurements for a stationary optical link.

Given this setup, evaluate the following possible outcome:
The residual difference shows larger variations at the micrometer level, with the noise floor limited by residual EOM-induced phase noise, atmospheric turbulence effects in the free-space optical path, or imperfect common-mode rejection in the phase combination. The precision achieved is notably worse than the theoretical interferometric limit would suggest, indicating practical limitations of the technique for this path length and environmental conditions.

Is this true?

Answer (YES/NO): NO